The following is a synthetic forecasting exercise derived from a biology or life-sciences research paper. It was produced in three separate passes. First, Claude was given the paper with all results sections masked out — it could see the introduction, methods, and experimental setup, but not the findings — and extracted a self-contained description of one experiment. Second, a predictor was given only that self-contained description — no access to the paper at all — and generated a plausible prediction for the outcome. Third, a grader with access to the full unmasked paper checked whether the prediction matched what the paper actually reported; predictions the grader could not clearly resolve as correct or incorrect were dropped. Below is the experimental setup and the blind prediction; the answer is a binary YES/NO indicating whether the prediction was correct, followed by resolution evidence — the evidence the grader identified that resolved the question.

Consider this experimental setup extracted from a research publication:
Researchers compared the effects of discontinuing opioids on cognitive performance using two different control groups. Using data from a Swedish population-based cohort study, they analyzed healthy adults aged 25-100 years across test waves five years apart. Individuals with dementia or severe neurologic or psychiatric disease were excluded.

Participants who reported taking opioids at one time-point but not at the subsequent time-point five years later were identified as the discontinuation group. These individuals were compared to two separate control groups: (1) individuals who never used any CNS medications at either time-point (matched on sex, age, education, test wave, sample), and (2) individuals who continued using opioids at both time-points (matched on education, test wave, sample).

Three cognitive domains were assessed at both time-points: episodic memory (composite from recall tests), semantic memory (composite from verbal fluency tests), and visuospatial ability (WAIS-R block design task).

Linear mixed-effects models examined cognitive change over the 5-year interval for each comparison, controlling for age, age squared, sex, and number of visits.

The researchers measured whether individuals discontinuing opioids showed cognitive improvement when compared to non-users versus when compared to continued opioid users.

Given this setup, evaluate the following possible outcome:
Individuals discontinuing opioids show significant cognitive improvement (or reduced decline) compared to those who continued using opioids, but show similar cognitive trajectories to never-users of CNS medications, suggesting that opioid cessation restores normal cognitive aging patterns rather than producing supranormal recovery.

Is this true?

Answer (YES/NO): NO